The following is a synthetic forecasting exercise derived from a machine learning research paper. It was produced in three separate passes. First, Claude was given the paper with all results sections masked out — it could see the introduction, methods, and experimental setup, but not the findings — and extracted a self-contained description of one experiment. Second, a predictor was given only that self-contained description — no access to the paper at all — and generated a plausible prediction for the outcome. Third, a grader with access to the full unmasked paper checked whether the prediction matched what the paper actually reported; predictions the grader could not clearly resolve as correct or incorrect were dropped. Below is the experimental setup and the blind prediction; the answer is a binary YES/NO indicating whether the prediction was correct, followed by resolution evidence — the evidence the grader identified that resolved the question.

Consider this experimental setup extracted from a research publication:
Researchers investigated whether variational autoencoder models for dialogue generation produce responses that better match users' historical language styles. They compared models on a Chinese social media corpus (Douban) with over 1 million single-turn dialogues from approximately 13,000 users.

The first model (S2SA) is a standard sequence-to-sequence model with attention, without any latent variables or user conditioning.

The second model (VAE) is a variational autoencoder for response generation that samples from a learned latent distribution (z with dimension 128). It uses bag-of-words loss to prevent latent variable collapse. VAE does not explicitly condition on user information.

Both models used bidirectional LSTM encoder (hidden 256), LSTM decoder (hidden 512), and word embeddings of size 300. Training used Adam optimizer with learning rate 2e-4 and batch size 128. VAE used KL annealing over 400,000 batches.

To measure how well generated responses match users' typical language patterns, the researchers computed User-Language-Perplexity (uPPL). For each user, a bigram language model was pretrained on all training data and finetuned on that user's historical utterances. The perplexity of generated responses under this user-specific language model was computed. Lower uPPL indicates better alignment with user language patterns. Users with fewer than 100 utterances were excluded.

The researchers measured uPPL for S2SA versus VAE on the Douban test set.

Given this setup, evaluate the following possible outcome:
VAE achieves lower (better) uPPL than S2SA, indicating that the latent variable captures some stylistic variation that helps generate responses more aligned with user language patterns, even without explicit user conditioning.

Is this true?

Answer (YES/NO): NO